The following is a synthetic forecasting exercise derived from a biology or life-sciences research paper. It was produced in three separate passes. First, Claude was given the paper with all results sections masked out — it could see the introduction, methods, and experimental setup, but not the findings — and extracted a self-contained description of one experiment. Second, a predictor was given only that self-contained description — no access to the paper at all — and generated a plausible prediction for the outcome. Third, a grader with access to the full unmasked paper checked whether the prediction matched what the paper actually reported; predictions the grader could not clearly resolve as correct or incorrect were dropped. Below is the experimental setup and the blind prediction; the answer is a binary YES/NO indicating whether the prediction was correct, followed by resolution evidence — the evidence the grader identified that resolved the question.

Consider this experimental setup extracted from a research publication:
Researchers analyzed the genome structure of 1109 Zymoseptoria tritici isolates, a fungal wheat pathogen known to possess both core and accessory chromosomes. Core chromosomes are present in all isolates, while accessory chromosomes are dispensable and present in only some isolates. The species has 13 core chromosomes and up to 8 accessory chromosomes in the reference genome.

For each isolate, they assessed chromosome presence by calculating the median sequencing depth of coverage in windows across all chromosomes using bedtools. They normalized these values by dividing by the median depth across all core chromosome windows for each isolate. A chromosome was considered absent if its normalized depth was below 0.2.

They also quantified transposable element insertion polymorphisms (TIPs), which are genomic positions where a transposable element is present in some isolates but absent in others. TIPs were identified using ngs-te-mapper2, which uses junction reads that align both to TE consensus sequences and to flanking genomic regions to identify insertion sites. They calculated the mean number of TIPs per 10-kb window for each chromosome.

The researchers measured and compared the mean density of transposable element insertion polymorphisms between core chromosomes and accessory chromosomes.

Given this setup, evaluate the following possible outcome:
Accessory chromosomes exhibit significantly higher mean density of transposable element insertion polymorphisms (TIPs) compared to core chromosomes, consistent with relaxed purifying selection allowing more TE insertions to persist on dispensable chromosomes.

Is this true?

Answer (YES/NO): YES